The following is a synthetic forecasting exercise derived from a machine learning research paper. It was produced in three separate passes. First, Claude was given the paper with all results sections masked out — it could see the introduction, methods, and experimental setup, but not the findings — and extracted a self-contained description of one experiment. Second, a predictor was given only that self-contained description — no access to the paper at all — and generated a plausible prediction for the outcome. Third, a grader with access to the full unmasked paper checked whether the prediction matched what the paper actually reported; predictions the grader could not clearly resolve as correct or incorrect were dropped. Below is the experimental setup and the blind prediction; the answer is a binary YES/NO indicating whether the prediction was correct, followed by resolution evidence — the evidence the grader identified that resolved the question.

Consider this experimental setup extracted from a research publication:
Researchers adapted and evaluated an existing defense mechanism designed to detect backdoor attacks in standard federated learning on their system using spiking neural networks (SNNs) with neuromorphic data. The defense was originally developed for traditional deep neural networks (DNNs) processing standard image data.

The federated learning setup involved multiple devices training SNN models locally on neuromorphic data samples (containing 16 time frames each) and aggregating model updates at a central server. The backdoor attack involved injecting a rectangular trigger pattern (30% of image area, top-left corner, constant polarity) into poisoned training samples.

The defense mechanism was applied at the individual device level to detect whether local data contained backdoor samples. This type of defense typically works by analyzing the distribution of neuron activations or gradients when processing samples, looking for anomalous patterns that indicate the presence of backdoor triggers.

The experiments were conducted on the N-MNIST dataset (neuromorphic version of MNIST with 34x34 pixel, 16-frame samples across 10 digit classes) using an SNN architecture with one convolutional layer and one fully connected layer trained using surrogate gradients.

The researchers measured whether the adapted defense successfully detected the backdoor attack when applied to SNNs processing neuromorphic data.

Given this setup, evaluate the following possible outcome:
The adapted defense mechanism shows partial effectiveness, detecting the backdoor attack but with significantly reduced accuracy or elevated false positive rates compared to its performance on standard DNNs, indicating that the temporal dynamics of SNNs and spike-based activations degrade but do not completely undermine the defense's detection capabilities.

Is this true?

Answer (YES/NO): NO